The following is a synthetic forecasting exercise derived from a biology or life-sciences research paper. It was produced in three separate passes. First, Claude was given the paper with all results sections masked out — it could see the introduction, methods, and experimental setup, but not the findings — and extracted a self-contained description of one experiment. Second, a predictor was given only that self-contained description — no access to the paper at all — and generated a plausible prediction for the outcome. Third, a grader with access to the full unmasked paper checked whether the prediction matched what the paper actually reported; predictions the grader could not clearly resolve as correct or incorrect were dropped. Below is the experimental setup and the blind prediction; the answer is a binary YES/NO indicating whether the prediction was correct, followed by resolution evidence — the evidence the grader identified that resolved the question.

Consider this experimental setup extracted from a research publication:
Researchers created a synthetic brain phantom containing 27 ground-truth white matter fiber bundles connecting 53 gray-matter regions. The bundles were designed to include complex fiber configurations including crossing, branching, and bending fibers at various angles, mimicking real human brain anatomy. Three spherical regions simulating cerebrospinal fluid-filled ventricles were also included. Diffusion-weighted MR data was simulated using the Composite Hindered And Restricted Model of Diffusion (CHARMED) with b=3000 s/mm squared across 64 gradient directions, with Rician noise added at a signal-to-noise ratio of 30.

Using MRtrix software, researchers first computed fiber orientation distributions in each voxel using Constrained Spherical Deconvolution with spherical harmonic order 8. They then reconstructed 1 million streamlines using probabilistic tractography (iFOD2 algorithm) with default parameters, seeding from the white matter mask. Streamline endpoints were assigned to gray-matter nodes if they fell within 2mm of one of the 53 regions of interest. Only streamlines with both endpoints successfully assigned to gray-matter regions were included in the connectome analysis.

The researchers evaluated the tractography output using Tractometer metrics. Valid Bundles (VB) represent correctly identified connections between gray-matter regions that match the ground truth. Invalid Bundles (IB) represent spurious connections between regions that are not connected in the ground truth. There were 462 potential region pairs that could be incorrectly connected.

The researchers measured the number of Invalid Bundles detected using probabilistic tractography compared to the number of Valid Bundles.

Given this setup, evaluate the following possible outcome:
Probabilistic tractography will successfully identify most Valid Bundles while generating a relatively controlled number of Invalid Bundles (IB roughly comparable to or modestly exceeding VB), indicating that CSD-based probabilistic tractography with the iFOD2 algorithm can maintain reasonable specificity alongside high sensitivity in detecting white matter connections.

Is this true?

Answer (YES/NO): NO